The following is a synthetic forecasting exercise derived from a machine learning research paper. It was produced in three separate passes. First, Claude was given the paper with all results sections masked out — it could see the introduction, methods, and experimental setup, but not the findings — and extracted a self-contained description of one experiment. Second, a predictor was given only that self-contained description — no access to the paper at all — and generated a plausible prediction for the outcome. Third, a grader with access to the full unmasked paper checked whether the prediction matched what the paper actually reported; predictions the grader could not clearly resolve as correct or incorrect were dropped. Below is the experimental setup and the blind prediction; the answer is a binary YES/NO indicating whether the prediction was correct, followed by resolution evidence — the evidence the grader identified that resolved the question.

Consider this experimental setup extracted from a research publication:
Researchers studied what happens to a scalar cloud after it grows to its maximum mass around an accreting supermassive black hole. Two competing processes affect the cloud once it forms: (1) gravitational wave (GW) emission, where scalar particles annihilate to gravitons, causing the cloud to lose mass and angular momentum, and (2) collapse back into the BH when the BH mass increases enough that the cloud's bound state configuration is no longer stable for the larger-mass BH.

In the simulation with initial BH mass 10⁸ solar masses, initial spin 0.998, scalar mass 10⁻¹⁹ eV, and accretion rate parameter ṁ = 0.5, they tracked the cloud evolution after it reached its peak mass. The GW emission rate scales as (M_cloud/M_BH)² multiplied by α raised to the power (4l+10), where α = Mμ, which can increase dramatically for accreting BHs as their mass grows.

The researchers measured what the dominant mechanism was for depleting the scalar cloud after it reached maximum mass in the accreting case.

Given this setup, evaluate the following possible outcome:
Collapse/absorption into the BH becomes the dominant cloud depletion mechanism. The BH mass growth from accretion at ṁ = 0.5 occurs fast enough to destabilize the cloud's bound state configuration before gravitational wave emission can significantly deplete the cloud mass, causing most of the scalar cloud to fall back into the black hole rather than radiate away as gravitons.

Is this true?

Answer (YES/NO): NO